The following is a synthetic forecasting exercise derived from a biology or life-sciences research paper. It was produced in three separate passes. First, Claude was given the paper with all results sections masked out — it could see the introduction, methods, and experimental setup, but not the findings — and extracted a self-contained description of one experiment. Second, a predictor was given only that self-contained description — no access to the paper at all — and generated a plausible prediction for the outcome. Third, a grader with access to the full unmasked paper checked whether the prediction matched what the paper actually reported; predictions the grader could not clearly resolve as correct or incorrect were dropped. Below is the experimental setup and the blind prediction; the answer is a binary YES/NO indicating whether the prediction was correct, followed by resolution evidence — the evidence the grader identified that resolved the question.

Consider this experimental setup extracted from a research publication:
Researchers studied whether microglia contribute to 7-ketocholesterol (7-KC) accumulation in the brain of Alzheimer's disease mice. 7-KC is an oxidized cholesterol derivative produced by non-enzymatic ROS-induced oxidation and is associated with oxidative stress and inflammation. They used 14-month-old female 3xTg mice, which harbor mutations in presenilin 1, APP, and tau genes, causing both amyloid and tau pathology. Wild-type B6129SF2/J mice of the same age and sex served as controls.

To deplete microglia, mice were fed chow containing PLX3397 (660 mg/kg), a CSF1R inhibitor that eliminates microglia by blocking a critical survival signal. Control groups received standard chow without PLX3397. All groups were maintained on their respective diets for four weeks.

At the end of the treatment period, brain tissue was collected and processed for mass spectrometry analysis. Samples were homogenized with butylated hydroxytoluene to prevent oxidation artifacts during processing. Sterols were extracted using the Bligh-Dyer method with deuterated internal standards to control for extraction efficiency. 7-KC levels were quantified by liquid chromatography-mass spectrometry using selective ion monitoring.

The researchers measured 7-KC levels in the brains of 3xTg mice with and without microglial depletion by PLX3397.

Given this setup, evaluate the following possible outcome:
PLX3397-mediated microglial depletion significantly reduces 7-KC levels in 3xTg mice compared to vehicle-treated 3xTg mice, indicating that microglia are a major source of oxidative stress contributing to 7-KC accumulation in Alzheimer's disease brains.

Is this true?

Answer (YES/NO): YES